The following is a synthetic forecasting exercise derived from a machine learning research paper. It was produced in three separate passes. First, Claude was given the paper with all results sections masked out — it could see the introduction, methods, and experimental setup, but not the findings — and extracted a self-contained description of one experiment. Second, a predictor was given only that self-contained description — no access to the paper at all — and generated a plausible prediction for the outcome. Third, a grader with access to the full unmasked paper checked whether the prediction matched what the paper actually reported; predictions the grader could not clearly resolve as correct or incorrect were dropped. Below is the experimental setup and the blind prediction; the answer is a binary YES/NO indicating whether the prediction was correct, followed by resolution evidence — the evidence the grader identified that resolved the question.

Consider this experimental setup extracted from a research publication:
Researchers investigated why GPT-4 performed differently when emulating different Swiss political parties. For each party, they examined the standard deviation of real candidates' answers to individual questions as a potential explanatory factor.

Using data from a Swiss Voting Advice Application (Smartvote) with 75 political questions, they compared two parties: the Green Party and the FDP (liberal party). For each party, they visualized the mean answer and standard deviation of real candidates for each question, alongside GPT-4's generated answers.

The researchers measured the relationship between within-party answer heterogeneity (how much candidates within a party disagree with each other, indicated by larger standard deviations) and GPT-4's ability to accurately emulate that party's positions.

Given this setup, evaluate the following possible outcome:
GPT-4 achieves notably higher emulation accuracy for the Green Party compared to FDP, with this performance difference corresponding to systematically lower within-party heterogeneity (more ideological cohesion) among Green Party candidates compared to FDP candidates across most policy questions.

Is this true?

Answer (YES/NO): YES